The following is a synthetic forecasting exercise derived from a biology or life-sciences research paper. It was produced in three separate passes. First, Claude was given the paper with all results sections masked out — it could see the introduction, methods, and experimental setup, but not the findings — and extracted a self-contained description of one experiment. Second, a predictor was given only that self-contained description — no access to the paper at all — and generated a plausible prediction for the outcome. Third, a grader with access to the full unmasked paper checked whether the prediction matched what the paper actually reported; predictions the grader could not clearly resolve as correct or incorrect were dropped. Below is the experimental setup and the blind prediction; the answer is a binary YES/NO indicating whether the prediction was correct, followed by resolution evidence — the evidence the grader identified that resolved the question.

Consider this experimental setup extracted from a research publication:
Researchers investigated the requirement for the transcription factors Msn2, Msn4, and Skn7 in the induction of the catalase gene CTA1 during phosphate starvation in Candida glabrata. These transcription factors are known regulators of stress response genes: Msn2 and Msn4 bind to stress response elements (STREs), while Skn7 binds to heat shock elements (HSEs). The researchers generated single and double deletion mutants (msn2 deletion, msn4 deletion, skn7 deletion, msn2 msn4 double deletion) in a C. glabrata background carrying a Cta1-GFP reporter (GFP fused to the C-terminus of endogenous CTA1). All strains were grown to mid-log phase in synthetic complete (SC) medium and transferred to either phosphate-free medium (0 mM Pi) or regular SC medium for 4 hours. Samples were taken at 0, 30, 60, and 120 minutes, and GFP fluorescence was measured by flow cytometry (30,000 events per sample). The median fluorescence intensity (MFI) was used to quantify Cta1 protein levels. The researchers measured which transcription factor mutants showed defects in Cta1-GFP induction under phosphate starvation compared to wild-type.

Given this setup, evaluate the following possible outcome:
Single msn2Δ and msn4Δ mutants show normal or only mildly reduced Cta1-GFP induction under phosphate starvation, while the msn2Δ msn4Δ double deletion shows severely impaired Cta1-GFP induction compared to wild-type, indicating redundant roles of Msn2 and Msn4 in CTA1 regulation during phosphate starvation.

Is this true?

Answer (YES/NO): NO